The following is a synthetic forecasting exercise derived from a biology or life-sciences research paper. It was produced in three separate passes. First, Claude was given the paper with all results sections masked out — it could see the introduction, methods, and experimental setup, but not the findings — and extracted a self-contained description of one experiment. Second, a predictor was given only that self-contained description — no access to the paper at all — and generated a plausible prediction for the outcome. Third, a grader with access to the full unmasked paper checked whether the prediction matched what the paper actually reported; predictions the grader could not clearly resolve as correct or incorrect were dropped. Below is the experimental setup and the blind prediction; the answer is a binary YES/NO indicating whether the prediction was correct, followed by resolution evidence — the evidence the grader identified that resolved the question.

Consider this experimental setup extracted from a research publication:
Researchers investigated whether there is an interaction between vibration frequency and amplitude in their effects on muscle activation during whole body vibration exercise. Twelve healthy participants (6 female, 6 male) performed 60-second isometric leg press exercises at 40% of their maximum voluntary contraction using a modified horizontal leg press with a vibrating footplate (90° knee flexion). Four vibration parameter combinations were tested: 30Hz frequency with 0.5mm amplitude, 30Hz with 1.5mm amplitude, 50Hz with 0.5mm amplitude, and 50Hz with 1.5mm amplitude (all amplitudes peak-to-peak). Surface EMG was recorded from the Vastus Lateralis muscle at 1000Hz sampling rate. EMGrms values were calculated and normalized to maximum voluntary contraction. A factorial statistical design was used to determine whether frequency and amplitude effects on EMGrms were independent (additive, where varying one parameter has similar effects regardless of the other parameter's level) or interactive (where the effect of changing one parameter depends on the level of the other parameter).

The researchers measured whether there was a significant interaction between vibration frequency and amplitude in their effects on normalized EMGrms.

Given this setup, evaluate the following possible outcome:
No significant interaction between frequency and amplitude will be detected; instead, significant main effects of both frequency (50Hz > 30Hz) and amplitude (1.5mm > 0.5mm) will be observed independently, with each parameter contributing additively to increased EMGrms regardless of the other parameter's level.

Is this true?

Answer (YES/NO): NO